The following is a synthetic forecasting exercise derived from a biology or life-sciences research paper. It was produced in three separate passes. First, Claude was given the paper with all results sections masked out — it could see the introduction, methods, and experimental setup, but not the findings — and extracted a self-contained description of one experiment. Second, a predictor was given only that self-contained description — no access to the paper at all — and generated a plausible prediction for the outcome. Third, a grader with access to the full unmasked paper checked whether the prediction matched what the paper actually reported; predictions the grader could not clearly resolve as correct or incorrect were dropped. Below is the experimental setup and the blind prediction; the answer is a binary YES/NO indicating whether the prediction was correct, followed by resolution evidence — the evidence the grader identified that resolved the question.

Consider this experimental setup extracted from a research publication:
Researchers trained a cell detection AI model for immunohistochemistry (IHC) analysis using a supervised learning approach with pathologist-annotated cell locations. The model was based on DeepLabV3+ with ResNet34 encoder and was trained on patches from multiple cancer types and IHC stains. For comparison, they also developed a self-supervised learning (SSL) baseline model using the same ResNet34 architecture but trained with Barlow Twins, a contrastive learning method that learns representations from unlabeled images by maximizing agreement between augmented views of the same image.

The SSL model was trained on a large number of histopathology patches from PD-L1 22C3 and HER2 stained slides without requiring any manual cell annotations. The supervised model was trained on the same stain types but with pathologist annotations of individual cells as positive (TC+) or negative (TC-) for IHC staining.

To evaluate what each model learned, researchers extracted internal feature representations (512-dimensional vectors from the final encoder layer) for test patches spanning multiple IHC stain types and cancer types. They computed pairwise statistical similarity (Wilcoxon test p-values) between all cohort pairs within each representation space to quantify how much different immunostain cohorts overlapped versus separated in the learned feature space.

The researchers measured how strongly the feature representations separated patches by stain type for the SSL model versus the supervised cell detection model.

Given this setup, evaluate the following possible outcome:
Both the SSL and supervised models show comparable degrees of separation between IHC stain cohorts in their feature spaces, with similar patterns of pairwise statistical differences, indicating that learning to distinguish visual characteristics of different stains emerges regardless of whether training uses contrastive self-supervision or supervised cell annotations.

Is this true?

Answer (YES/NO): NO